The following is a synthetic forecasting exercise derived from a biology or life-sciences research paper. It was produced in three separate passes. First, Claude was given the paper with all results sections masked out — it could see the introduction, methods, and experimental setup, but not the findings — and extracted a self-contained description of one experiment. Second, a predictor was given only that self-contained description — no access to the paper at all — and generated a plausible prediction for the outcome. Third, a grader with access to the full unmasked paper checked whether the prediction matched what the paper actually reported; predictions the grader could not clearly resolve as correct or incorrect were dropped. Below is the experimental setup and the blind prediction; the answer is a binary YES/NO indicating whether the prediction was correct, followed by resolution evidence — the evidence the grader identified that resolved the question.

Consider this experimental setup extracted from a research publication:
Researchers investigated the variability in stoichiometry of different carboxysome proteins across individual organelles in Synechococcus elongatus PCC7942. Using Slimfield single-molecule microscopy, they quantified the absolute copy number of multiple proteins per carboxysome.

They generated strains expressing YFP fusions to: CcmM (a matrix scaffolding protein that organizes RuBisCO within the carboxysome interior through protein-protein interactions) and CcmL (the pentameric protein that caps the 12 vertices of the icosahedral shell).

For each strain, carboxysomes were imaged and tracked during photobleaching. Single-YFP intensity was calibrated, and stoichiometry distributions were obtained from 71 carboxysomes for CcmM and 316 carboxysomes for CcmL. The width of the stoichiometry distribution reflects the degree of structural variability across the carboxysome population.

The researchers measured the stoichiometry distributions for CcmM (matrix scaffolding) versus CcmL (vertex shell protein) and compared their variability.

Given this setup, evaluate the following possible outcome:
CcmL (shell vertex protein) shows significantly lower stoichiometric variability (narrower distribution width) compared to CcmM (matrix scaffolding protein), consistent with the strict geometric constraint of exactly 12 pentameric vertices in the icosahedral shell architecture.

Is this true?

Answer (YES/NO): NO